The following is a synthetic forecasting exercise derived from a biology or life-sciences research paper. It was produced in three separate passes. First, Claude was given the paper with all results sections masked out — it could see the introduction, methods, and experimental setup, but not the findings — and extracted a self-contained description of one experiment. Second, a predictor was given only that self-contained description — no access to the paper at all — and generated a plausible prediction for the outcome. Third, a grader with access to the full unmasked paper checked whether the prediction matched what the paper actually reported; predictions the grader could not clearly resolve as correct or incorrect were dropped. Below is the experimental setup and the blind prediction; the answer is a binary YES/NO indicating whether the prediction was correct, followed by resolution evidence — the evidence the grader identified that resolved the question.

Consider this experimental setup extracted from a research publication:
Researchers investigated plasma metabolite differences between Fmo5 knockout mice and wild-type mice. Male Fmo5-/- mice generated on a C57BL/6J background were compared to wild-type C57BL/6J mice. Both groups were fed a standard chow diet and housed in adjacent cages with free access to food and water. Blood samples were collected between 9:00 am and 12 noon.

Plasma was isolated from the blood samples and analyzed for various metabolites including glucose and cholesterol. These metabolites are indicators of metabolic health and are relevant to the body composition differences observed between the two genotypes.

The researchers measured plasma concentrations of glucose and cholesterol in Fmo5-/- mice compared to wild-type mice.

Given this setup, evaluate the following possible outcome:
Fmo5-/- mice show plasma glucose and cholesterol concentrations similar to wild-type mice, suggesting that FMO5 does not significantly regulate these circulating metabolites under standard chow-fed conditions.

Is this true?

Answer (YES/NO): NO